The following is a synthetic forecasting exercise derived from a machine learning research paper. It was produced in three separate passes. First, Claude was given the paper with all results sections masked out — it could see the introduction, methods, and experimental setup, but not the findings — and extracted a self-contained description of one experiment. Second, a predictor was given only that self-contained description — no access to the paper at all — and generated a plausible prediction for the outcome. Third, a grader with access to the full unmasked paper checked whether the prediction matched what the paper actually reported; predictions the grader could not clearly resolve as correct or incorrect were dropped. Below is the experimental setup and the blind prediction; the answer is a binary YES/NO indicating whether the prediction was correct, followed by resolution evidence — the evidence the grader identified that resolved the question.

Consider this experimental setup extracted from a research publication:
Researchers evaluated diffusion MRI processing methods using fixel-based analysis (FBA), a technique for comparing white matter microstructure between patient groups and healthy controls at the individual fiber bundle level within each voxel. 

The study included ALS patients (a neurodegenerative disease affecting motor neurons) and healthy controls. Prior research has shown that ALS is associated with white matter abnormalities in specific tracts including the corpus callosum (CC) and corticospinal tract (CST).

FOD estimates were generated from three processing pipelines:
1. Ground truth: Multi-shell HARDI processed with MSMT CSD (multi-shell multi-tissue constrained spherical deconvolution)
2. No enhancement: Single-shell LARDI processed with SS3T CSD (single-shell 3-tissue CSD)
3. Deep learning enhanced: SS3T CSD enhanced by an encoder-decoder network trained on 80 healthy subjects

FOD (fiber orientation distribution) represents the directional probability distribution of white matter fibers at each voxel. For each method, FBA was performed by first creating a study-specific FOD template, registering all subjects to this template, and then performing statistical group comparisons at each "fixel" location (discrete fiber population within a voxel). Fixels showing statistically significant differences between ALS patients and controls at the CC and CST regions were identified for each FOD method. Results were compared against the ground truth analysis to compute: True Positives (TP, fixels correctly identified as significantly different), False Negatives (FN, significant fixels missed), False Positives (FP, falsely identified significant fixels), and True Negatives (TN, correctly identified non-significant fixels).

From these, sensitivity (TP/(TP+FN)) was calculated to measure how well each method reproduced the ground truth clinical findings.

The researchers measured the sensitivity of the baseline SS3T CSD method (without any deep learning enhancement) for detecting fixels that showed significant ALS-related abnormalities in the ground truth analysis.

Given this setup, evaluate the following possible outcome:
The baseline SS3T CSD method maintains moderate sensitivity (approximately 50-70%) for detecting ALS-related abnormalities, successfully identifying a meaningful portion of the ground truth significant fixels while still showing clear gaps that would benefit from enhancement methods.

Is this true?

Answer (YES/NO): YES